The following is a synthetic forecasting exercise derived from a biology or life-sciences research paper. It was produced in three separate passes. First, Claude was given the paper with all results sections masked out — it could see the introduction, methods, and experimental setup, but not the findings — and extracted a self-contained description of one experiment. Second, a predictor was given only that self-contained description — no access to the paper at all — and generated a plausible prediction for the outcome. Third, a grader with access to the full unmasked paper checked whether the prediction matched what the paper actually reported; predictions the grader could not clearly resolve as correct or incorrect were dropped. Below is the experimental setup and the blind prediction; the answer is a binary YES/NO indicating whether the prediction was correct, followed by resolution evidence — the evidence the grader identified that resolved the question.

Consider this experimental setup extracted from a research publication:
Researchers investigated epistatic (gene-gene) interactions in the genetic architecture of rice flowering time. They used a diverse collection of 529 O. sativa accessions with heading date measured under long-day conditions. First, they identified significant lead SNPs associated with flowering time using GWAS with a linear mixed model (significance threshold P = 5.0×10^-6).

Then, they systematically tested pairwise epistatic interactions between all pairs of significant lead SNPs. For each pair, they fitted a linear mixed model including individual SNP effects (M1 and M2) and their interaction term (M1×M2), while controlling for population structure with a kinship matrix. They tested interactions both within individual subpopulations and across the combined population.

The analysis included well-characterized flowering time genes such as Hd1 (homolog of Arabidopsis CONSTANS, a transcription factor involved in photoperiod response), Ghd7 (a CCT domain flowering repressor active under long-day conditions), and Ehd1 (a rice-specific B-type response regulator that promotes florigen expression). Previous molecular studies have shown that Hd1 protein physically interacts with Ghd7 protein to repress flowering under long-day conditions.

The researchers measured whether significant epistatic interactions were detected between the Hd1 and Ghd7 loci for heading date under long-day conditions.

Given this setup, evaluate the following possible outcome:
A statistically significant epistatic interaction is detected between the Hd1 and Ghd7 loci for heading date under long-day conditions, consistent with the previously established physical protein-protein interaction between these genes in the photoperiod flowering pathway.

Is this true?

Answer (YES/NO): NO